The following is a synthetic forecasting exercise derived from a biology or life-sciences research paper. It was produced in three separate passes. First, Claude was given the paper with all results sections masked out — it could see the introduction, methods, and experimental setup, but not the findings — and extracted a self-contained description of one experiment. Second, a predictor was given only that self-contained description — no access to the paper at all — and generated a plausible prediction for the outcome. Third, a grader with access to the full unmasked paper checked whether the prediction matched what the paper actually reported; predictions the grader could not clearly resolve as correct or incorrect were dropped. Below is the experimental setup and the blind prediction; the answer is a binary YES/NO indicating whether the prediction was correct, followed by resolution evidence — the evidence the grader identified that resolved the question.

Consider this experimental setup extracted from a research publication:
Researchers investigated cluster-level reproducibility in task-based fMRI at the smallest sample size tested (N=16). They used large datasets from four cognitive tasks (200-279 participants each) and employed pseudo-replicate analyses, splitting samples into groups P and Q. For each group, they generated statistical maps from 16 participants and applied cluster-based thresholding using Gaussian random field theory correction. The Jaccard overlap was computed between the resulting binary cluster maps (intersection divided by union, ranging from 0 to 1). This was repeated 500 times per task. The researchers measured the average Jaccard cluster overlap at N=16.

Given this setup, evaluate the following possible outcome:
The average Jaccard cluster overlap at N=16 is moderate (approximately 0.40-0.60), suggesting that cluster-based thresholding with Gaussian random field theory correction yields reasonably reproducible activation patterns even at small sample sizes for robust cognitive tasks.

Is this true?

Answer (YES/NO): NO